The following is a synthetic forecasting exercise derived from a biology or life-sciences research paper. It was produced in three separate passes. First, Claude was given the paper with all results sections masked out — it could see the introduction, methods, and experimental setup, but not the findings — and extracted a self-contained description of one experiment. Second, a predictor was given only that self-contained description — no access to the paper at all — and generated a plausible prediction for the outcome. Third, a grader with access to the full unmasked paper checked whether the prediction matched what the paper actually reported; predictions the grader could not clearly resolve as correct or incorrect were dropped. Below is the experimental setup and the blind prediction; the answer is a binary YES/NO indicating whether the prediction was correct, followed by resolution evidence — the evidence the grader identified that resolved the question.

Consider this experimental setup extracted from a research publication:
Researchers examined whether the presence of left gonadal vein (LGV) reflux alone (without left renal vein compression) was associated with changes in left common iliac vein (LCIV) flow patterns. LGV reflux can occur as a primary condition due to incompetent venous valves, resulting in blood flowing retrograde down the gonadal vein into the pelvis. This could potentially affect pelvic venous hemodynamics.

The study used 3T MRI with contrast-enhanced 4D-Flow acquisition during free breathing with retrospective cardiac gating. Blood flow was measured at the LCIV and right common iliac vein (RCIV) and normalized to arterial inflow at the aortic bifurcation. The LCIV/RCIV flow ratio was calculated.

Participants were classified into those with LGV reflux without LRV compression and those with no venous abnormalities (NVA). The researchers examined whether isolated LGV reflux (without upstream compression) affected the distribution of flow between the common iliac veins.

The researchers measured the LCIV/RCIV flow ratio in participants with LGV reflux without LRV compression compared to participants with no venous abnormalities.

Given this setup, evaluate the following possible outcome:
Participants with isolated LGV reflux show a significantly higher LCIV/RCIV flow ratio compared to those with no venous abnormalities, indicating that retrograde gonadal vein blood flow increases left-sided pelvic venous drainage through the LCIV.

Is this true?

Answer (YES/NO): NO